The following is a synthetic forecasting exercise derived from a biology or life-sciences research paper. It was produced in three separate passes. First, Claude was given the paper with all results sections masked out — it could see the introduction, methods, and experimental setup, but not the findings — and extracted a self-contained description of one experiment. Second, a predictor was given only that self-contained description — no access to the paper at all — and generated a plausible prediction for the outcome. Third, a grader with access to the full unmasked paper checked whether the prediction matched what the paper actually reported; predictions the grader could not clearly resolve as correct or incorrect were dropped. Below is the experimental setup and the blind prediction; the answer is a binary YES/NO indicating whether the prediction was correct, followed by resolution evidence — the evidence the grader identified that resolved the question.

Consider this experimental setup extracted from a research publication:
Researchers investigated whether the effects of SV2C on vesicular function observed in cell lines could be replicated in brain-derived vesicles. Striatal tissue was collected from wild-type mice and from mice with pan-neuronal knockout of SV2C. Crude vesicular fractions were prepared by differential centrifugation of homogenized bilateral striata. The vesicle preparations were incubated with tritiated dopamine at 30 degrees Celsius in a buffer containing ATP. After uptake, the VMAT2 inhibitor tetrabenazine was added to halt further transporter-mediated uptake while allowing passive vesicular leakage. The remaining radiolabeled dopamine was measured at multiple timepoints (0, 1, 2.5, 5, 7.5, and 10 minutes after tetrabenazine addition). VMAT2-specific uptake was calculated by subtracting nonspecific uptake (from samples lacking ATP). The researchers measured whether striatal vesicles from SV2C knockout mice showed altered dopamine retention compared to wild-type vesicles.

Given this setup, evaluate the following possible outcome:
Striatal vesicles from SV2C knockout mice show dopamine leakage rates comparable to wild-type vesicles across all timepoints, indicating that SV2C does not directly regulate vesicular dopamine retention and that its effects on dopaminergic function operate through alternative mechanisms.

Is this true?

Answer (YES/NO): NO